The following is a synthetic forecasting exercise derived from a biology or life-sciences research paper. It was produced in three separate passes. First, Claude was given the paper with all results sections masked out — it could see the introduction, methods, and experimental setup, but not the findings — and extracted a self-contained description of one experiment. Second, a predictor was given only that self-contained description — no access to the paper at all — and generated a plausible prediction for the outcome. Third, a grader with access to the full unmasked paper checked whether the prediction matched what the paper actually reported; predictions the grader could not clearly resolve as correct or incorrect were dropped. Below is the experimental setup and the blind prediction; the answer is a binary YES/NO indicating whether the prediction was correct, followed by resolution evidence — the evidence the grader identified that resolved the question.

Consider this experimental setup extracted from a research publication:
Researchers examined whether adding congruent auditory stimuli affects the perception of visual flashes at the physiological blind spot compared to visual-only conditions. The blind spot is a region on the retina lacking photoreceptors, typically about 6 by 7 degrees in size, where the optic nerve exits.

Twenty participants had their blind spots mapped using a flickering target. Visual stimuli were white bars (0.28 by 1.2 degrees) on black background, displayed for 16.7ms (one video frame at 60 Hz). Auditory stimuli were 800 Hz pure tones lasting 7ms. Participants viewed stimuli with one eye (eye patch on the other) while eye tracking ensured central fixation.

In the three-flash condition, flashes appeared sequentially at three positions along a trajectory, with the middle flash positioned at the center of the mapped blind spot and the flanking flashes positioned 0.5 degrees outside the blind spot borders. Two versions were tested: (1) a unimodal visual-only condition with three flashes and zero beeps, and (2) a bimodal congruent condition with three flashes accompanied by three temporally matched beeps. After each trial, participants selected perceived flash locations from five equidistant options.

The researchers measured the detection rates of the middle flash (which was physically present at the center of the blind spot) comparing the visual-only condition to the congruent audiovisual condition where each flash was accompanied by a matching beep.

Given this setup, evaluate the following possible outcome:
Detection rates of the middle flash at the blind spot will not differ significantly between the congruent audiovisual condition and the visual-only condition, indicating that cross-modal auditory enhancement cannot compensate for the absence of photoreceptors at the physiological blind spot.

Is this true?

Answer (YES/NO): NO